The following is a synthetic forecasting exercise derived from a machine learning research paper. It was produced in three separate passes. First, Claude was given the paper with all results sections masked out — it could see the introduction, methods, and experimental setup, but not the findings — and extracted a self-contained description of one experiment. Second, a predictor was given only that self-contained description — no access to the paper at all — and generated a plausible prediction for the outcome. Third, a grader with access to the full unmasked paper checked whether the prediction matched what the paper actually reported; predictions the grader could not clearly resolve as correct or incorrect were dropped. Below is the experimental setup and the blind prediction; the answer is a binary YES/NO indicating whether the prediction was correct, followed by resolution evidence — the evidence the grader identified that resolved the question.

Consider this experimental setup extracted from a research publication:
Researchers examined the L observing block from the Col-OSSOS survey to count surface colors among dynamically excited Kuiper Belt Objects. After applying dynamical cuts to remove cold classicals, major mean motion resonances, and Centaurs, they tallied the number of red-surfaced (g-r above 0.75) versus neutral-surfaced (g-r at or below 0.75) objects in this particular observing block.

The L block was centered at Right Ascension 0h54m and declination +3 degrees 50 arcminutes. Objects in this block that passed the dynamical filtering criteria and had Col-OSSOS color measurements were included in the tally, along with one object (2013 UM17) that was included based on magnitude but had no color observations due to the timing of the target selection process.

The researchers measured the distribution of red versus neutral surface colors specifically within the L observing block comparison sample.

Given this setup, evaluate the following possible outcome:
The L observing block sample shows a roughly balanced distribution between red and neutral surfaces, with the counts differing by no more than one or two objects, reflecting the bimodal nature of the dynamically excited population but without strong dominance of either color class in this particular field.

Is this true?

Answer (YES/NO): NO